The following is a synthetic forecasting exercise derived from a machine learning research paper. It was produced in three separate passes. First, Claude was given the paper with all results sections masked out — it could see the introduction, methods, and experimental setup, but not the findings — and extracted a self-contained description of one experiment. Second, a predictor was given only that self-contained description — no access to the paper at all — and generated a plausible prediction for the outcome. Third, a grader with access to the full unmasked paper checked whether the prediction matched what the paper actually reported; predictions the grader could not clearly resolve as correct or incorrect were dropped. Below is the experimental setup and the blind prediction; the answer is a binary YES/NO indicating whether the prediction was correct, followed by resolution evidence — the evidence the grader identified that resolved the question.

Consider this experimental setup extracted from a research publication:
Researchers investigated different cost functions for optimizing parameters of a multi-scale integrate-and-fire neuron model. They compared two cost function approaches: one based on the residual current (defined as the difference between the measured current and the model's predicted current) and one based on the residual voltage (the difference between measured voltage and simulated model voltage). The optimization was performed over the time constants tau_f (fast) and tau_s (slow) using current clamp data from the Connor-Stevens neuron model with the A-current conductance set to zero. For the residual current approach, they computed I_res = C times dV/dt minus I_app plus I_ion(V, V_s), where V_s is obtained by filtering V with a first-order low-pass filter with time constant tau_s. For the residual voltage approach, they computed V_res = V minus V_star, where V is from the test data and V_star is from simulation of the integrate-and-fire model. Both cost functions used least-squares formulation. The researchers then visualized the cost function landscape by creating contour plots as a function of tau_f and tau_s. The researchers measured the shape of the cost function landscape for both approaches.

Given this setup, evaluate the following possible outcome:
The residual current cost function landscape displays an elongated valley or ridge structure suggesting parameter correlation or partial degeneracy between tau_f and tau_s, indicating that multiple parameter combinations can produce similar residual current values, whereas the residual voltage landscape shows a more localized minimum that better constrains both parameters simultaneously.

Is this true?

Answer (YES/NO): NO